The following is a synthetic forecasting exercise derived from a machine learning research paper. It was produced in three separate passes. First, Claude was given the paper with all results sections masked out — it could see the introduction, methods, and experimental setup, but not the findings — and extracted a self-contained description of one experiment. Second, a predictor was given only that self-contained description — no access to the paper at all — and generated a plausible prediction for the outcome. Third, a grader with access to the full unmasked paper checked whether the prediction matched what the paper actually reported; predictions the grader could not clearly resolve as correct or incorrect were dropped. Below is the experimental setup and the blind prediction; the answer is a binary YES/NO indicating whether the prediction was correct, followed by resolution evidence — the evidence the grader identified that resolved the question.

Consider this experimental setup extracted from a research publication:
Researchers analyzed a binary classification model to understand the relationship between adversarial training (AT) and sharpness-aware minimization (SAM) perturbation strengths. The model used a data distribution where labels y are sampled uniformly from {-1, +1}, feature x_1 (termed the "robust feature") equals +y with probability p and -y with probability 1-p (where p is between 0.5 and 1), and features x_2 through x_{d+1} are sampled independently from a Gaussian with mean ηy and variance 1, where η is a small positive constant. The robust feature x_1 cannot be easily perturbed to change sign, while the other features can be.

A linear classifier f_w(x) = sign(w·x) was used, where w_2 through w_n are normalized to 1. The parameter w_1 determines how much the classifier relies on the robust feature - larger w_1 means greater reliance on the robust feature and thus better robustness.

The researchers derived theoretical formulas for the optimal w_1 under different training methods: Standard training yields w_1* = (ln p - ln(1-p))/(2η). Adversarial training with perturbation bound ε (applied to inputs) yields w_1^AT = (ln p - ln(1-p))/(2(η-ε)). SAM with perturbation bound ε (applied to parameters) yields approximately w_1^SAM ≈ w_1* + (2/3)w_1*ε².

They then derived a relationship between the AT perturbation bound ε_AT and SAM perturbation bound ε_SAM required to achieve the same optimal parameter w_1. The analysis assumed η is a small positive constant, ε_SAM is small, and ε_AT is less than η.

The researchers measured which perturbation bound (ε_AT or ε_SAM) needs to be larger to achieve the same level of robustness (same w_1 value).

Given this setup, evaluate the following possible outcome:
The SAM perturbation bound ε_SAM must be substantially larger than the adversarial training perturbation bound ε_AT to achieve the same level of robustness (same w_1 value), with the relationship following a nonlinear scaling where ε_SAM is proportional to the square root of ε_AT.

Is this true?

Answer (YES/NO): NO